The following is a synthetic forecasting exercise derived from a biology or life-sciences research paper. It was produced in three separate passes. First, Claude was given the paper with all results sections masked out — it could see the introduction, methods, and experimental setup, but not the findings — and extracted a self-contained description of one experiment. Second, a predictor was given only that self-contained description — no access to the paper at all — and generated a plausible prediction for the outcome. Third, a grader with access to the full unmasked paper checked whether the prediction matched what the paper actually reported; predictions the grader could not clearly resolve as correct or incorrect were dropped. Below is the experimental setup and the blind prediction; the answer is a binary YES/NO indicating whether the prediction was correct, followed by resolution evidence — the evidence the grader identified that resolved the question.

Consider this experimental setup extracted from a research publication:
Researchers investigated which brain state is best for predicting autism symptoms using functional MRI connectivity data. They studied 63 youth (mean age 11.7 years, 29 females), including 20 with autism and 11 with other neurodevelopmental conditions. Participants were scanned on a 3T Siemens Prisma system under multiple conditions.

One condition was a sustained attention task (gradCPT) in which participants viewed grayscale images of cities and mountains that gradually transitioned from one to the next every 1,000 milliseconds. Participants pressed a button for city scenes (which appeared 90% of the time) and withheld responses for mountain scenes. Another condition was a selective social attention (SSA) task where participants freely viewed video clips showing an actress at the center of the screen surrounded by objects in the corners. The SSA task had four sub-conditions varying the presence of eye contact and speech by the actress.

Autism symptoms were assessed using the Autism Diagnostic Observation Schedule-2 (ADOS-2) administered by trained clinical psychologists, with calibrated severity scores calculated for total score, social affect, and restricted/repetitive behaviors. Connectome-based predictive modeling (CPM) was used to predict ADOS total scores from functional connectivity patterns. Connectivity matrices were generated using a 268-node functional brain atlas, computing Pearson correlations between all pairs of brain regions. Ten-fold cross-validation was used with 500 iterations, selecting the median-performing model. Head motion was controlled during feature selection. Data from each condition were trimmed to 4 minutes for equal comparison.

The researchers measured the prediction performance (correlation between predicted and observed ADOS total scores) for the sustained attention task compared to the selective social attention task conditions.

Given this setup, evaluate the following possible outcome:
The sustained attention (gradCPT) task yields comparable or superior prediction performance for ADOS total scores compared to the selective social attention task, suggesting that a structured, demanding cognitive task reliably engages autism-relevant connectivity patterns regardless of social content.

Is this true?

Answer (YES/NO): YES